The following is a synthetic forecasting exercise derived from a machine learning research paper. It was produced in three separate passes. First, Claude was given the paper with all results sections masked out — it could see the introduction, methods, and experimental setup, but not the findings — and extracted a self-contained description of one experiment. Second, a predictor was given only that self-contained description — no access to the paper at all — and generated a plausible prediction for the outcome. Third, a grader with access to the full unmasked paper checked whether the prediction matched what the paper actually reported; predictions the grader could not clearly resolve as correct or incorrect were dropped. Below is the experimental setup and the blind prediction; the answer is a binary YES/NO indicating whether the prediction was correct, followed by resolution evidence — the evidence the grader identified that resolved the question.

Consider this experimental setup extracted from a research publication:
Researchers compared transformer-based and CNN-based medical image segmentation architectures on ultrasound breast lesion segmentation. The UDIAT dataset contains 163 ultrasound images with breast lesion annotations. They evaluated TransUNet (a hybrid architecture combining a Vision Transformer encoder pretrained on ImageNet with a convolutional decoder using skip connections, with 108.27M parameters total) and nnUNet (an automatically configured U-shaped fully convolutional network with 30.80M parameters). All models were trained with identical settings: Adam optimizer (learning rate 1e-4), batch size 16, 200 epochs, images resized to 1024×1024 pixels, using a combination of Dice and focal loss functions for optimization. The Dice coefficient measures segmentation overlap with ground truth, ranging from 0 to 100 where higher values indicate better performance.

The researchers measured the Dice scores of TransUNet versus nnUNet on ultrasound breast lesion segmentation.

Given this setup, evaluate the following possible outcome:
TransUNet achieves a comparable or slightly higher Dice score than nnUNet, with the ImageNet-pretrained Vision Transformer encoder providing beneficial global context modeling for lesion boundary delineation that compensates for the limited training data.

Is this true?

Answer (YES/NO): NO